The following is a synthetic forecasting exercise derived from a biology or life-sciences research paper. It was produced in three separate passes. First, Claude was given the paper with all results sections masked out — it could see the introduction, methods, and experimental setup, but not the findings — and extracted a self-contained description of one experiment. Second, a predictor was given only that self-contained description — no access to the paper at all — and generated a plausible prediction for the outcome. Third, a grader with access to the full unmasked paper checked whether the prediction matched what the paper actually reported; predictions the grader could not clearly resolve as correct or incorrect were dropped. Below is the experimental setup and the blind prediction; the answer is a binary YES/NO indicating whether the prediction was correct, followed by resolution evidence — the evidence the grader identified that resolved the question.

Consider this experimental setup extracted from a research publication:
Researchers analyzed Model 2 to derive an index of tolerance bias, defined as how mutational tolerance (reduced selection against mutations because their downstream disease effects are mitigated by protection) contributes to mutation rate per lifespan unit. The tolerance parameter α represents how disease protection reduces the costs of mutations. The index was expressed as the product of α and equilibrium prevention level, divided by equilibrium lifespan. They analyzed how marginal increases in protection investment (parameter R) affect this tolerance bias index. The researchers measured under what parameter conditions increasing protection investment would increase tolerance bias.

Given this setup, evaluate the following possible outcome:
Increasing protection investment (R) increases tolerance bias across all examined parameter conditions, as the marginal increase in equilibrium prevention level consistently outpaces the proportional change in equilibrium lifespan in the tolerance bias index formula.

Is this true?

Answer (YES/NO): NO